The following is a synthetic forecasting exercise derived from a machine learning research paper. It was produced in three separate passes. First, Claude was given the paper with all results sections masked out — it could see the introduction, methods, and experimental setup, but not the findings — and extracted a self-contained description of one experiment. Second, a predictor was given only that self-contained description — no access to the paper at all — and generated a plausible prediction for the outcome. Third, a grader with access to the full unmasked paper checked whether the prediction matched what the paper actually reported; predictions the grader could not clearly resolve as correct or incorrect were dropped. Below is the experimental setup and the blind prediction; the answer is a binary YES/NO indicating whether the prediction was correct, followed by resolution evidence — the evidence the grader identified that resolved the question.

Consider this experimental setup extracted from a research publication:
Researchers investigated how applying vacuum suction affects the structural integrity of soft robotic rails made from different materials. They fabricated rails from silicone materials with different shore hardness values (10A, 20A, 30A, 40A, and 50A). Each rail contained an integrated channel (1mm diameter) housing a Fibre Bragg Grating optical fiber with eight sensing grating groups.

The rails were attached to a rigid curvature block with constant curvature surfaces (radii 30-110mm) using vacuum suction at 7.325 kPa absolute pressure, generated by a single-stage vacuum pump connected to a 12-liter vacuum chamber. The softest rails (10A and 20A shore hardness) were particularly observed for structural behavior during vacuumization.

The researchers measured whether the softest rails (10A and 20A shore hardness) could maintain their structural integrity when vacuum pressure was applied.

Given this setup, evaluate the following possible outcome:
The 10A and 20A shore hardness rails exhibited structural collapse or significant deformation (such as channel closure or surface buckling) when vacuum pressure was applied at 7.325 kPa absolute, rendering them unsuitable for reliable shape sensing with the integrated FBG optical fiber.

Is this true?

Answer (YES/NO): YES